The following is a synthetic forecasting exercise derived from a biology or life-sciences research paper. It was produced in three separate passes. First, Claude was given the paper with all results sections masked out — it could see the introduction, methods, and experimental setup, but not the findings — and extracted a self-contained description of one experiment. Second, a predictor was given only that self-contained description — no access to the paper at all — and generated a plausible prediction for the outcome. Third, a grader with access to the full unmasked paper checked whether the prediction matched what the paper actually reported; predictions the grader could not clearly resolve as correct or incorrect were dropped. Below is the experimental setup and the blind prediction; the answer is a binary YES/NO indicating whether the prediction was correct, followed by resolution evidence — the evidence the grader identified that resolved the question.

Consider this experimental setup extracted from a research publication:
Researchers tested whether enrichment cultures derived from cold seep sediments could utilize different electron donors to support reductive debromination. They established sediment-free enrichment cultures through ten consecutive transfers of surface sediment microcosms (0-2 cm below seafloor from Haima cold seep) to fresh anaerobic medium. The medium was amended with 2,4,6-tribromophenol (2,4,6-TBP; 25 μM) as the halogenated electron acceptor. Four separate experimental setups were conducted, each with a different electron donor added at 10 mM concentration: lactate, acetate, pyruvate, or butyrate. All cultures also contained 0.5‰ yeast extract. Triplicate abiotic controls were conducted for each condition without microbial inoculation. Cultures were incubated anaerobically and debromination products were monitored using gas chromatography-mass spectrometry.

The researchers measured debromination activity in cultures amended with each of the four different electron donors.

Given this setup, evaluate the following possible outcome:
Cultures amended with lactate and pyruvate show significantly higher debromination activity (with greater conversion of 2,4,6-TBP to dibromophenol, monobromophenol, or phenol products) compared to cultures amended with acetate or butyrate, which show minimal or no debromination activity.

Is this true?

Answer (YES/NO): NO